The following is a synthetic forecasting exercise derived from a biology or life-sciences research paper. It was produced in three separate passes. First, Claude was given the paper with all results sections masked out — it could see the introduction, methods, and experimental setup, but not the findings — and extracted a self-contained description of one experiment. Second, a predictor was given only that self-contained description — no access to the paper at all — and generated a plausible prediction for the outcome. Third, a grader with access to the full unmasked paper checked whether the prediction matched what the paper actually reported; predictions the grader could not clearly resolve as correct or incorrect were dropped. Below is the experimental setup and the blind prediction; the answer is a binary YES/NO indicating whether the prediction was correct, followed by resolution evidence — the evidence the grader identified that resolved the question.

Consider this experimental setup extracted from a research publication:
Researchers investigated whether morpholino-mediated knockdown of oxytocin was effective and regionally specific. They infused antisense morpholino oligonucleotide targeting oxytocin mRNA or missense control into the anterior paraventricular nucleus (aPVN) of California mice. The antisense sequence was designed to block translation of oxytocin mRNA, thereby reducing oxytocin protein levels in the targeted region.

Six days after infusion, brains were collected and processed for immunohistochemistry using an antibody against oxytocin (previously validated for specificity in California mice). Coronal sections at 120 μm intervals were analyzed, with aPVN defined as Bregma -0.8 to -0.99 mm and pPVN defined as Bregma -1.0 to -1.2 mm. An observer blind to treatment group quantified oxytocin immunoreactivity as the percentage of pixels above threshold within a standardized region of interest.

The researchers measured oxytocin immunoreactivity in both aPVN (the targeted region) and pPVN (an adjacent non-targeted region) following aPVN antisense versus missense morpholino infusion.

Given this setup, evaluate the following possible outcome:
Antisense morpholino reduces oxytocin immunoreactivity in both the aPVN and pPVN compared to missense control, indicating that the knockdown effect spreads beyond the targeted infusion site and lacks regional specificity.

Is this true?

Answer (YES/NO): NO